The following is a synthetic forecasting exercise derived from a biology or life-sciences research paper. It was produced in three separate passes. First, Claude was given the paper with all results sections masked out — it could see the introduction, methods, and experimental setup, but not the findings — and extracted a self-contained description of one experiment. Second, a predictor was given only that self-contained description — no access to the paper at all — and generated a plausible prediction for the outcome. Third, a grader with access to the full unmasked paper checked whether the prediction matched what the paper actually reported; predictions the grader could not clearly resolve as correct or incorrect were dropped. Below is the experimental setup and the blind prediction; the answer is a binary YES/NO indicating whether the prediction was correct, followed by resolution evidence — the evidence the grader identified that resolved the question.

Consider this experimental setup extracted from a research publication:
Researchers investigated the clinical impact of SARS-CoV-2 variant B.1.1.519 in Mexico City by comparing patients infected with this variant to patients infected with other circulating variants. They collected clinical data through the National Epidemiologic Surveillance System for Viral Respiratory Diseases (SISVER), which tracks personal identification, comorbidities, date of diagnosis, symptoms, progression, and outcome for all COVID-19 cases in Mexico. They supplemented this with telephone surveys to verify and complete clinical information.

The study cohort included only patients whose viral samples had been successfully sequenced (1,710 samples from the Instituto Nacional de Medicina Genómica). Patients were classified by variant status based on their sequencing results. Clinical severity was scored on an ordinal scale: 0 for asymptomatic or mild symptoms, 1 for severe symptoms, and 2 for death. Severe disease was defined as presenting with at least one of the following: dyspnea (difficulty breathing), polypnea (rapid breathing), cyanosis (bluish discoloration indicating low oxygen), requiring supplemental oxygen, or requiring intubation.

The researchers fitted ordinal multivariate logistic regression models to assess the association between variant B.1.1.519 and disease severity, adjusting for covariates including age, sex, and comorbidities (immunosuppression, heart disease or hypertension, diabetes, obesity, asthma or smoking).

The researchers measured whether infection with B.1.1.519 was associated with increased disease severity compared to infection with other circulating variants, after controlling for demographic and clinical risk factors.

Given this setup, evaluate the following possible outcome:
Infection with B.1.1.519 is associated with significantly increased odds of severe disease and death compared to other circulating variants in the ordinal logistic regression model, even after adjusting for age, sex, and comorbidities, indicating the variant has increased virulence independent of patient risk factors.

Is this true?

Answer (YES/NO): YES